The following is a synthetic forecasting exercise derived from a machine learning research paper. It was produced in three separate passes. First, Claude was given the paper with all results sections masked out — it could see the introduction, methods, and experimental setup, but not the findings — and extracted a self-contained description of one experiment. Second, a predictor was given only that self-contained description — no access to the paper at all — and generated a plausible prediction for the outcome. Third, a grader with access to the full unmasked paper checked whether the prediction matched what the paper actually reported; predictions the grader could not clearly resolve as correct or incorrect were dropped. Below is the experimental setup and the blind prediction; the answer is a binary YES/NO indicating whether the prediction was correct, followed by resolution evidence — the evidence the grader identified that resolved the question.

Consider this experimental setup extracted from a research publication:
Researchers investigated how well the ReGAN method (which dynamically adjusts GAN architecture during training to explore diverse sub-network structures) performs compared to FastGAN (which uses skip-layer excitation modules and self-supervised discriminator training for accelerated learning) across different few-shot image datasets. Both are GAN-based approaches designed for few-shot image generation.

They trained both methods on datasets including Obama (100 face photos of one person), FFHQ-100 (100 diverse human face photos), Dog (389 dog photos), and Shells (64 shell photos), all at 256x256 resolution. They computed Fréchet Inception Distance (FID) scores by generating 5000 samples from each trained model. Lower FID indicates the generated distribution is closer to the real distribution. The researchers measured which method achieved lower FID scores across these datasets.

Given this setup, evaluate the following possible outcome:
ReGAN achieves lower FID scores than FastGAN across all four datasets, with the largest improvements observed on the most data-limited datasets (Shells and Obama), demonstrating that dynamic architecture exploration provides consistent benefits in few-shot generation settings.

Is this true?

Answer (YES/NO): NO